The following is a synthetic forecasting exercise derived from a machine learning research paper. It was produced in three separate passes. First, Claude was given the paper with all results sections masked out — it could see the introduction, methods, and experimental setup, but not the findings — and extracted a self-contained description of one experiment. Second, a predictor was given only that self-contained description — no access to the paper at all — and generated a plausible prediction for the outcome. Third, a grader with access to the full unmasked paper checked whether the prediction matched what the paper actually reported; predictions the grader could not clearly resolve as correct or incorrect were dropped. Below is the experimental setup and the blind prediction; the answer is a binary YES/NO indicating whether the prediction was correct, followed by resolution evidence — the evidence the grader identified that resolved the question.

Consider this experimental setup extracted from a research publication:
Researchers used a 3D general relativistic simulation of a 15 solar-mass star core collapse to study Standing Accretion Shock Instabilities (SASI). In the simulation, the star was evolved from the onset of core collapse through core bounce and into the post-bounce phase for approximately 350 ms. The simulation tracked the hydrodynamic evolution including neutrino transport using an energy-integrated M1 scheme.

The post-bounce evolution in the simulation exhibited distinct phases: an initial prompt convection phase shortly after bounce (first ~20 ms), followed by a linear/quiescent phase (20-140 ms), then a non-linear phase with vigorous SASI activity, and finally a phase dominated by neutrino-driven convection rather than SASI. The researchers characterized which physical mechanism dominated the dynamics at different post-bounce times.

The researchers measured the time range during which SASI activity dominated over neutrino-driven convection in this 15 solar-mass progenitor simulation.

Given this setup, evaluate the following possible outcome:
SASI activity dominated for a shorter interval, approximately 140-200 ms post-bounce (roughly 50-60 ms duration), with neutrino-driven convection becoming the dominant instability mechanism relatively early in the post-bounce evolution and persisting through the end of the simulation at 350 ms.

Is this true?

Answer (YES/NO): NO